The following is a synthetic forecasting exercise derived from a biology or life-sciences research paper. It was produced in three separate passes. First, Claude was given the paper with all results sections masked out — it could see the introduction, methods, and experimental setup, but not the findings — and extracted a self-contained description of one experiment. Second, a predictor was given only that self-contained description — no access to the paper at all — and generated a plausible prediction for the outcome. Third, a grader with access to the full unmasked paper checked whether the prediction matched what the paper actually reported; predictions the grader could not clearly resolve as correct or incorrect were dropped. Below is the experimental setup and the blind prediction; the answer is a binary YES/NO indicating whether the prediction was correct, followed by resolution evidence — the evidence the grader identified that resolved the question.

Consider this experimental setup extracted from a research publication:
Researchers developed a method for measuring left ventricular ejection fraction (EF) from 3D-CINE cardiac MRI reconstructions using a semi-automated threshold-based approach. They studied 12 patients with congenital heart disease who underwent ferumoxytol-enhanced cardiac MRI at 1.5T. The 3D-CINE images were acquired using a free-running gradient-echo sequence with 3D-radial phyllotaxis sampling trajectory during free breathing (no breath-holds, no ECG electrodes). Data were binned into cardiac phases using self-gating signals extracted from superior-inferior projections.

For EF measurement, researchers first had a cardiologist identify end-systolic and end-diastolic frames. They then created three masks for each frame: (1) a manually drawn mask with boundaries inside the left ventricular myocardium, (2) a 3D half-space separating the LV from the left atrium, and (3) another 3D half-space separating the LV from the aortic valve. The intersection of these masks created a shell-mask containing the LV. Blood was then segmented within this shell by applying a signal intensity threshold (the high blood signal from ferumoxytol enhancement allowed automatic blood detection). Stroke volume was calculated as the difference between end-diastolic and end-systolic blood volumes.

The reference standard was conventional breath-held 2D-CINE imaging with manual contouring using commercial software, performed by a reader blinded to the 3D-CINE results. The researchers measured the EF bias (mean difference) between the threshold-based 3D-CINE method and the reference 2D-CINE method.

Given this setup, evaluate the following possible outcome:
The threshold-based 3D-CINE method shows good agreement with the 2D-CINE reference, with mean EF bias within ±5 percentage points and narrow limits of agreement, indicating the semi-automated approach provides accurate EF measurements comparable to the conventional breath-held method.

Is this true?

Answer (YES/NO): YES